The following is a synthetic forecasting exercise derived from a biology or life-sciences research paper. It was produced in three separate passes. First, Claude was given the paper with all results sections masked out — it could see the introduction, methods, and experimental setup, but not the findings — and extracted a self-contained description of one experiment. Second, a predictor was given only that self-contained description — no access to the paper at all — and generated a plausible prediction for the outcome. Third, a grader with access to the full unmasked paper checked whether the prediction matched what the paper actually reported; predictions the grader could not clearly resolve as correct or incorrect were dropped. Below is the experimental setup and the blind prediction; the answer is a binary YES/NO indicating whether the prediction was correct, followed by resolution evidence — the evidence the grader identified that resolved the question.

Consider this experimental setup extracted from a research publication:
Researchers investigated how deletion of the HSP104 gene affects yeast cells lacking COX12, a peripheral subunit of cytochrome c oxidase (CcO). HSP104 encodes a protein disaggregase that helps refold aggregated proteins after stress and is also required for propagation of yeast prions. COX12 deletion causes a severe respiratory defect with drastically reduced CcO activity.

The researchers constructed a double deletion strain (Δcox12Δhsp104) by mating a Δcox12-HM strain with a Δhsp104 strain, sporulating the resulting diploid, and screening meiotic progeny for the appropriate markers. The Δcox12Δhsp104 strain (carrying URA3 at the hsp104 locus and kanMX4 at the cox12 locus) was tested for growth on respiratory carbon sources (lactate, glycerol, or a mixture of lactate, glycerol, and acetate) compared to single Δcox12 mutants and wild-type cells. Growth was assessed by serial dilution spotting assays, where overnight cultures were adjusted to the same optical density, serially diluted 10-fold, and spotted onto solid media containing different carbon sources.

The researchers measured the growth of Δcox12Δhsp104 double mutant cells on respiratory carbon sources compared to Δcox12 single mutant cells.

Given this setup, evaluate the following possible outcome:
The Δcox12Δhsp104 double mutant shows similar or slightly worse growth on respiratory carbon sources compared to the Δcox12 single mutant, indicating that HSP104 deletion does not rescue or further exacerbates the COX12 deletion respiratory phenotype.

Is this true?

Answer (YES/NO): NO